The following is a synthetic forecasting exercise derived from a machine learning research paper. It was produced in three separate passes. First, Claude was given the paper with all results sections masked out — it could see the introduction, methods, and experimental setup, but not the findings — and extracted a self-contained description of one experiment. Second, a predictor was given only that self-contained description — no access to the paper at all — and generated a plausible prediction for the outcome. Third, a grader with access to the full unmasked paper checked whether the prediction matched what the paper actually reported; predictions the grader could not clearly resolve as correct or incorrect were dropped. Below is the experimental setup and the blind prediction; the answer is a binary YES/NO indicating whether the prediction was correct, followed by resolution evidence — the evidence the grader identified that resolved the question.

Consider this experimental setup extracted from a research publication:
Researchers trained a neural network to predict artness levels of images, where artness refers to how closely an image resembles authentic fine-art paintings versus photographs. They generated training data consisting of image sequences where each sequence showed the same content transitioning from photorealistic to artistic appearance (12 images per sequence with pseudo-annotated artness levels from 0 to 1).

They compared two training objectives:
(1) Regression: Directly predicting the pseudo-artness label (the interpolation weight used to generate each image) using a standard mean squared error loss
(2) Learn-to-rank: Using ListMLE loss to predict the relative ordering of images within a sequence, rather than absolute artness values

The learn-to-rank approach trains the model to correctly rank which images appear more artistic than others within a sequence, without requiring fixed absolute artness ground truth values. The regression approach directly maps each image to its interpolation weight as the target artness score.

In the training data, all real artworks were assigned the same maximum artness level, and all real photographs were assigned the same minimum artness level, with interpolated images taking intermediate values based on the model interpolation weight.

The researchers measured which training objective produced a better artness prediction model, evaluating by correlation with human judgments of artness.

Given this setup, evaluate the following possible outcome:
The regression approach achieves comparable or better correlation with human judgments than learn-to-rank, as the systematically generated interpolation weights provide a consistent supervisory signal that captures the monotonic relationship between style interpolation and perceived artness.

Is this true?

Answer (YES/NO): NO